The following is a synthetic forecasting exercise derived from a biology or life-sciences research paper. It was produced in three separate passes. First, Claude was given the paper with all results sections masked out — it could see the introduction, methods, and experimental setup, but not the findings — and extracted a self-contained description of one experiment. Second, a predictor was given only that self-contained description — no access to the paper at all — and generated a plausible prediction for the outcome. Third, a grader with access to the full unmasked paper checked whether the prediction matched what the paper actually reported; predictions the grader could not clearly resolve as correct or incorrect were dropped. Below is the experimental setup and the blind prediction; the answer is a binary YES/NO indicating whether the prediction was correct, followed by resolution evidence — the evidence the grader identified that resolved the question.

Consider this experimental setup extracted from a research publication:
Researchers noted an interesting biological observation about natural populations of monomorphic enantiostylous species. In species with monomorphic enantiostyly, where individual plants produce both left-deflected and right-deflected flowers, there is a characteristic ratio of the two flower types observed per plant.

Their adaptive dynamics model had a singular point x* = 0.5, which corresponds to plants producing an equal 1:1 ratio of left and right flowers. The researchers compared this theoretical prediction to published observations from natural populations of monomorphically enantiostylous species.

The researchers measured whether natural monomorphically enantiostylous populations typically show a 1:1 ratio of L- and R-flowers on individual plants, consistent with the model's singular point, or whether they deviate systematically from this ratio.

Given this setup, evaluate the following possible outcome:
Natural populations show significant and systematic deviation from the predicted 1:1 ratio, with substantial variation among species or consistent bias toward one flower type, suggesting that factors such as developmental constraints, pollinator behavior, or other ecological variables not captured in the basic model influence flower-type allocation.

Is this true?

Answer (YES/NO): NO